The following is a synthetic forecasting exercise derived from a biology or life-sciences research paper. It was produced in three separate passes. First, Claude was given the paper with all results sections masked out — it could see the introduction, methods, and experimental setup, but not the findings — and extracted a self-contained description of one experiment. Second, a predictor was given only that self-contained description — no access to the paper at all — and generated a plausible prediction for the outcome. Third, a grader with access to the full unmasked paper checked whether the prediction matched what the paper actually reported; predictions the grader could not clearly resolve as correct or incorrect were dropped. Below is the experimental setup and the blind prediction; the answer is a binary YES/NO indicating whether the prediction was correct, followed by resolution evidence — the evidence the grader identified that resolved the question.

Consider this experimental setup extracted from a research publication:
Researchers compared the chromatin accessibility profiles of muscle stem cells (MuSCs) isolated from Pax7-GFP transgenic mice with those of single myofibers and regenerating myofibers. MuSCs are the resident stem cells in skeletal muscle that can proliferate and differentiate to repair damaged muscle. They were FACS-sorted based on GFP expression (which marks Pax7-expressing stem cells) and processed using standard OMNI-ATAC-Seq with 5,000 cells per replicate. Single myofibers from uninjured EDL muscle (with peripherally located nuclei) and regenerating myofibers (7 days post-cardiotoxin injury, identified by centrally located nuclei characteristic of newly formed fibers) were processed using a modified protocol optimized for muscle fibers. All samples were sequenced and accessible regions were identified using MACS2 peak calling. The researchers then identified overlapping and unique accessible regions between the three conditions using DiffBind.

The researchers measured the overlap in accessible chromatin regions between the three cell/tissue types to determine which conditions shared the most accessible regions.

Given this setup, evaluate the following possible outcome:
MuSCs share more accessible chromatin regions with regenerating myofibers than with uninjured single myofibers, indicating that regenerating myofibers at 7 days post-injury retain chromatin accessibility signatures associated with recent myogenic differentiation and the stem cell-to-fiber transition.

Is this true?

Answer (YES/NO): NO